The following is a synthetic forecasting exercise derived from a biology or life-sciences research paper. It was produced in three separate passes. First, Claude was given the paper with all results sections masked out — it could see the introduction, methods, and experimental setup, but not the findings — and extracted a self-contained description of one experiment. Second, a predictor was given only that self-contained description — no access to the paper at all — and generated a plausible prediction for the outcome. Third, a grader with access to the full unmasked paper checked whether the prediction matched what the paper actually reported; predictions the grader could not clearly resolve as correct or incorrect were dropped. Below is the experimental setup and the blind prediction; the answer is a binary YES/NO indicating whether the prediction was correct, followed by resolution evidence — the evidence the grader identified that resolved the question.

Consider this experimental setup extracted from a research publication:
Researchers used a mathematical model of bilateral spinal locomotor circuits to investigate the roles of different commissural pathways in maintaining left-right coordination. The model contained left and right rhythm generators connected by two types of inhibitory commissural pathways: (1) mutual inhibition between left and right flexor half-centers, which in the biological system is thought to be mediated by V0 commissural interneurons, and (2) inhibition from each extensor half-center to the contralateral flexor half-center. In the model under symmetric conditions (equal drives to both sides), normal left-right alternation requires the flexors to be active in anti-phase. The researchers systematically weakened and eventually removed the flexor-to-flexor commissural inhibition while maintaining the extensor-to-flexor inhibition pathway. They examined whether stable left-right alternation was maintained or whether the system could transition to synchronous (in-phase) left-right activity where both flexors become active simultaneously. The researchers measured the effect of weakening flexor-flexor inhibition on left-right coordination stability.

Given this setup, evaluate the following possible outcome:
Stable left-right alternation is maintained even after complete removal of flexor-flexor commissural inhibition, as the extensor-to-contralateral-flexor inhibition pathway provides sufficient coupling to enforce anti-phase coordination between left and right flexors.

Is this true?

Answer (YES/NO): NO